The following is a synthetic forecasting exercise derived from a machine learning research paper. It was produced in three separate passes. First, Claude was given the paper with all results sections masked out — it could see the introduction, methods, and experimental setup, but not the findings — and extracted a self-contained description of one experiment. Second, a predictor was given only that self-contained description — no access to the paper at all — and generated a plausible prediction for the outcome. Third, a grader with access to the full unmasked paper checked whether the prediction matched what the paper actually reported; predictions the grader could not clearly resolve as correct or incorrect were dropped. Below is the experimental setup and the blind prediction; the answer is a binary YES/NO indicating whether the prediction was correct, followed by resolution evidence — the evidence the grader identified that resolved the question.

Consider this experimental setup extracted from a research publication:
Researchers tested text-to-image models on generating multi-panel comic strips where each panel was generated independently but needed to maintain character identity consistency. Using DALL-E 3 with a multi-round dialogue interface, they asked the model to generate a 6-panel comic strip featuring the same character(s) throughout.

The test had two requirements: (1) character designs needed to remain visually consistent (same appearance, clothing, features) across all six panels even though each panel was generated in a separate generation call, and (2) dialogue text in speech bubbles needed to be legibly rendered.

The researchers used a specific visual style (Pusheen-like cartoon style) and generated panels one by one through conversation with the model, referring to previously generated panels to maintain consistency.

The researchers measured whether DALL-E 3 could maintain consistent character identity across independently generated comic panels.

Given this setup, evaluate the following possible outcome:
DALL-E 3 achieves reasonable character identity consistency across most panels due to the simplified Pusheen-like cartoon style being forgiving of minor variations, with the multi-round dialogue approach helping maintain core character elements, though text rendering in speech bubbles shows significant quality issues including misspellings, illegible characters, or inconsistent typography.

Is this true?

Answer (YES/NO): NO